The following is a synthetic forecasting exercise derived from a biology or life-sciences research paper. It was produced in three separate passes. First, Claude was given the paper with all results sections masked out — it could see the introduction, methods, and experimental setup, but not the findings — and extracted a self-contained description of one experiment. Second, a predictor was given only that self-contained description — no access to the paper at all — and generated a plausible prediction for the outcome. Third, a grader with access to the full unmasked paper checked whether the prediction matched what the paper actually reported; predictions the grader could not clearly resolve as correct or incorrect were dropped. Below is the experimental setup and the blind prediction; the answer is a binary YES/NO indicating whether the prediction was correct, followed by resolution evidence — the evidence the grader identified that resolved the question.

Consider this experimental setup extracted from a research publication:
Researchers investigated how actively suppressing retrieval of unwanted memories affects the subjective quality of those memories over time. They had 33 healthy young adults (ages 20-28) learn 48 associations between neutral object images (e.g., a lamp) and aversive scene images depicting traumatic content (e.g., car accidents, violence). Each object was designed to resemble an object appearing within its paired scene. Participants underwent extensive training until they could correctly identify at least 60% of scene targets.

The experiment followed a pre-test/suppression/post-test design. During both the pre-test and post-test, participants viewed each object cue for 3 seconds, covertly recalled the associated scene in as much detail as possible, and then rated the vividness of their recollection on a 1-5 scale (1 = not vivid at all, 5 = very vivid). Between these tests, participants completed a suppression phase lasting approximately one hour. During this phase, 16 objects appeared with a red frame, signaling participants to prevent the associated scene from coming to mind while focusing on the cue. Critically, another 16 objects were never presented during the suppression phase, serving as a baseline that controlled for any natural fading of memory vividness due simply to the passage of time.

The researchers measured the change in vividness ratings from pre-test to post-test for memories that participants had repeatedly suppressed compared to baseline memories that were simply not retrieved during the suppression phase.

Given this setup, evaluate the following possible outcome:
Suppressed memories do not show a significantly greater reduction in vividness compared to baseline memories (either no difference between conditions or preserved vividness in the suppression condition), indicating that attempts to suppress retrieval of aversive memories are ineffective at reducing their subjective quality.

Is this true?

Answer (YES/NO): NO